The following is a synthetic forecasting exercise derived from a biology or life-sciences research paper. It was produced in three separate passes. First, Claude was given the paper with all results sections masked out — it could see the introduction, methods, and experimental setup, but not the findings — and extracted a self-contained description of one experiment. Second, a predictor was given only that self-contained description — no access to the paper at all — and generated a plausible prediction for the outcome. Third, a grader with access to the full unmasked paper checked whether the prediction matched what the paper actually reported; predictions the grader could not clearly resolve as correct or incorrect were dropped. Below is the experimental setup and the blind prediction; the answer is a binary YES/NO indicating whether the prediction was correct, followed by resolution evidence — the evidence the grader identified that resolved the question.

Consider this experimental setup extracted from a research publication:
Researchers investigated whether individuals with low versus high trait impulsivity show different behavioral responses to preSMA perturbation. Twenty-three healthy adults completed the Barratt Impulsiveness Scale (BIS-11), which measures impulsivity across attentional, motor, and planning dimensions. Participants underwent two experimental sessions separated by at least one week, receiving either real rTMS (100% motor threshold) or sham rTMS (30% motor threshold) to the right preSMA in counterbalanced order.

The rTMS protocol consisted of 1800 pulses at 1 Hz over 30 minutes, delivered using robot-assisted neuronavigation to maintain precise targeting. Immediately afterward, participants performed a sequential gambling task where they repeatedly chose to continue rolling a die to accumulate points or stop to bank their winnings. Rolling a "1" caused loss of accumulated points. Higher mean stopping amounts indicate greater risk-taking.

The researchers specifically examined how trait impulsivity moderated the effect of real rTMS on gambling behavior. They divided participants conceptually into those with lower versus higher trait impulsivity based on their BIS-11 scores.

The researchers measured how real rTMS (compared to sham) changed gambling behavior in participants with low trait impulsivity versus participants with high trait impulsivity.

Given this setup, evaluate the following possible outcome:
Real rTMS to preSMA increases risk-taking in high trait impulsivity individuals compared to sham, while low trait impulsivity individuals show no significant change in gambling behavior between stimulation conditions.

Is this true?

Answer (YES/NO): NO